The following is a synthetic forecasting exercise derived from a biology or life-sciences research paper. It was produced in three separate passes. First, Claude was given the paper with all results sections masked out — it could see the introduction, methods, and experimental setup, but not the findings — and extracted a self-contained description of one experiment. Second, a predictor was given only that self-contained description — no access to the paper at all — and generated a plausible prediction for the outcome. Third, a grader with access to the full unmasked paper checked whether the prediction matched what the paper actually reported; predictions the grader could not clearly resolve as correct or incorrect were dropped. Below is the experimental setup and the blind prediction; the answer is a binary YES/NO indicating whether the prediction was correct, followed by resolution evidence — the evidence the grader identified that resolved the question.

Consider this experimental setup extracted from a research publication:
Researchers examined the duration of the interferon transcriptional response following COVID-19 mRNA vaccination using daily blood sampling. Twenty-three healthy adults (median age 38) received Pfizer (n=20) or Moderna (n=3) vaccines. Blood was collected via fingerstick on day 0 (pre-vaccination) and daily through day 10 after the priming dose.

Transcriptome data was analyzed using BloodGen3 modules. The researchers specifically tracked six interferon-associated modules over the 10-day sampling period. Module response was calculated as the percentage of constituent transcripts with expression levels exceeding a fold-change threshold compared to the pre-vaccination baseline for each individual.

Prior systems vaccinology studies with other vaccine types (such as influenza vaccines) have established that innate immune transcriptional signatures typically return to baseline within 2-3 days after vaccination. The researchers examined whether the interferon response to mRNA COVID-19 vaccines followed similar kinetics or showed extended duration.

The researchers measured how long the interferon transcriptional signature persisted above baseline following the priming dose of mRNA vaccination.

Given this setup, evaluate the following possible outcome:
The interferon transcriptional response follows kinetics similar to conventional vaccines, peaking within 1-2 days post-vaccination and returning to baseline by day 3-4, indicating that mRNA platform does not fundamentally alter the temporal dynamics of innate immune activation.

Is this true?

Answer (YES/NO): YES